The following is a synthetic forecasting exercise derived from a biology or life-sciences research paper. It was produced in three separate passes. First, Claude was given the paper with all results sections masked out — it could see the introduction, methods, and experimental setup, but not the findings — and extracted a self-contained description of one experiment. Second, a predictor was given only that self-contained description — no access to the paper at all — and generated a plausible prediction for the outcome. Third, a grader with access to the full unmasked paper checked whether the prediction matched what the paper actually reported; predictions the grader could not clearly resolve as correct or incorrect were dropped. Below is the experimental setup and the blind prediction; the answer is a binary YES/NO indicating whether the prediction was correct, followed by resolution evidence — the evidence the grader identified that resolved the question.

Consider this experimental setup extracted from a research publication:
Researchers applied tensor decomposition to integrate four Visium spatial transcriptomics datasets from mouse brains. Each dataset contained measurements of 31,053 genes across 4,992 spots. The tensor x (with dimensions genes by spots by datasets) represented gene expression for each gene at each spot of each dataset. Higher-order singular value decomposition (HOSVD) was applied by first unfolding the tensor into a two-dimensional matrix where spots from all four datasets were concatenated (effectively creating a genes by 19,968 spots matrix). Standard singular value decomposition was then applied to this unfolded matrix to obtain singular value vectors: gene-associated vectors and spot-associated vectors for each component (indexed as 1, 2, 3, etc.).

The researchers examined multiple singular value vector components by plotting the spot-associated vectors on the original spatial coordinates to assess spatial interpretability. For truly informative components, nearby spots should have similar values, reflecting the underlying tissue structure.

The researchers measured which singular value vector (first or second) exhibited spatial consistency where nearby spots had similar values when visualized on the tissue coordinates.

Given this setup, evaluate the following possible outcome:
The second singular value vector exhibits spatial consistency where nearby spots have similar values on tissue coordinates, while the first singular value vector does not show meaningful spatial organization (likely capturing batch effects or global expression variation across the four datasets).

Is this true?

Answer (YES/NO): YES